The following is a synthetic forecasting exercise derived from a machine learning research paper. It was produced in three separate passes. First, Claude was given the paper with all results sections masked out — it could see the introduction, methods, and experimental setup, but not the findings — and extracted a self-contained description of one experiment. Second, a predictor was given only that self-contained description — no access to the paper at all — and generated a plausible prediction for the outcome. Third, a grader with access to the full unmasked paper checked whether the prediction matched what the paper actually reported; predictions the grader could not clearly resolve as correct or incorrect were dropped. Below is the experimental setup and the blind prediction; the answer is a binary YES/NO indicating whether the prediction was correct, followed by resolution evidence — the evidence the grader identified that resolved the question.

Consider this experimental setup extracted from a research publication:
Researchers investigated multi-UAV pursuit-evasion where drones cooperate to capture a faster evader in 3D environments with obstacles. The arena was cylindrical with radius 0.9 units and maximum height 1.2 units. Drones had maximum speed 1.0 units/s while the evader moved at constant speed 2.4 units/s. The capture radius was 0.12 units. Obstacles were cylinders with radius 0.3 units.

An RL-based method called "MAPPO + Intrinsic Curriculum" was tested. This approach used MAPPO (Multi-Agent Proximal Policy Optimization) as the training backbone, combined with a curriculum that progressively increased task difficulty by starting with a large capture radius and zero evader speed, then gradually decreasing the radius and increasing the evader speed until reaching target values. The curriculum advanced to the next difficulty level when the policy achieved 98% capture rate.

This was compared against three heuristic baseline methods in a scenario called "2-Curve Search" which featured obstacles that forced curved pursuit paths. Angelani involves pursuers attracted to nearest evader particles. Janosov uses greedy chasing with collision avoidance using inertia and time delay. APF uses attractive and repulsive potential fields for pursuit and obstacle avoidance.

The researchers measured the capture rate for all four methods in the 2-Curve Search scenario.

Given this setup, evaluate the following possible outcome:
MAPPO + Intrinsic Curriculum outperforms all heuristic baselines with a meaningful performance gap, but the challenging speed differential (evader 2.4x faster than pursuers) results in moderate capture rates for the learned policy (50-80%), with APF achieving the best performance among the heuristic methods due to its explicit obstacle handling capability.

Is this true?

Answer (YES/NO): NO